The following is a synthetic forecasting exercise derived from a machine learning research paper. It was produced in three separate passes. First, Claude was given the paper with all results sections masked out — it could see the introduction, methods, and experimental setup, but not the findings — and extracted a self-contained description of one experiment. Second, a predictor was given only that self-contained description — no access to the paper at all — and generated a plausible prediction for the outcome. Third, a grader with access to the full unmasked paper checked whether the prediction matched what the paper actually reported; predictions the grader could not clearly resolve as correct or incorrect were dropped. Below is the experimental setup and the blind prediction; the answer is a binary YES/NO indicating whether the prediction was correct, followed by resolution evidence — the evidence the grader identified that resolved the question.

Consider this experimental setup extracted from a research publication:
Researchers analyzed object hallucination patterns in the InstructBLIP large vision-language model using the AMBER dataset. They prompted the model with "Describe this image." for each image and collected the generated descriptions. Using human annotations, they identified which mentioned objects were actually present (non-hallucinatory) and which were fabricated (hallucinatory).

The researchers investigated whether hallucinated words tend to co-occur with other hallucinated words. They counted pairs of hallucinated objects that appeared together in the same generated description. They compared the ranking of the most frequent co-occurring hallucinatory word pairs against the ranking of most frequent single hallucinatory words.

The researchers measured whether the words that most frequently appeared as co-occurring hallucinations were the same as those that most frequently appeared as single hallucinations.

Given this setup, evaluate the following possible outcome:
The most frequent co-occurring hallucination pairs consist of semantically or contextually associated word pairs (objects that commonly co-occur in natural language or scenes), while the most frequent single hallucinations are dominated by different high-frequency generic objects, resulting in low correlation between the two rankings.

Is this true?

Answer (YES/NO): NO